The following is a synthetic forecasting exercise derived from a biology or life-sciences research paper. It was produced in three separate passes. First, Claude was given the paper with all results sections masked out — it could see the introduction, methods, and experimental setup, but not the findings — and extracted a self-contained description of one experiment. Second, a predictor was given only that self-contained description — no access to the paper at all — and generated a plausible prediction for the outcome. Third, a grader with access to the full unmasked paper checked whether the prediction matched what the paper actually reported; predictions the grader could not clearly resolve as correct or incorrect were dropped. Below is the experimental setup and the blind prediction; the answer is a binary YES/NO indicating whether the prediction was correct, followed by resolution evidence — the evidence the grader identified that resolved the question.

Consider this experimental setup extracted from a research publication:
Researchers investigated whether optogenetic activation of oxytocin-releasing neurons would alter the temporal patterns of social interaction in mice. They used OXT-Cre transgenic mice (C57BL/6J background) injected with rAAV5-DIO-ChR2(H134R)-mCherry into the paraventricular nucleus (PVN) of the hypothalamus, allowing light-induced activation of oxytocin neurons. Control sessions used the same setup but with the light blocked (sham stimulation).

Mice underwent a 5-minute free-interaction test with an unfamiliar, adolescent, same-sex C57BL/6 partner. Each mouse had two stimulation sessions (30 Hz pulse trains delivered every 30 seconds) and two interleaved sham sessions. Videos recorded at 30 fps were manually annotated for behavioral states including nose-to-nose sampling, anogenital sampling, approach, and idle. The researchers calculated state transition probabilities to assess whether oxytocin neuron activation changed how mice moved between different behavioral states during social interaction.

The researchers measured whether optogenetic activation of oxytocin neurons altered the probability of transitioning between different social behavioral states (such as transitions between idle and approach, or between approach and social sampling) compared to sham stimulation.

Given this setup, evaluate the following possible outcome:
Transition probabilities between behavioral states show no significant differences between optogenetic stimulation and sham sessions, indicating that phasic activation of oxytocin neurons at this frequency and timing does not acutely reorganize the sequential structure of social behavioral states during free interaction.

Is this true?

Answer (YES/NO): NO